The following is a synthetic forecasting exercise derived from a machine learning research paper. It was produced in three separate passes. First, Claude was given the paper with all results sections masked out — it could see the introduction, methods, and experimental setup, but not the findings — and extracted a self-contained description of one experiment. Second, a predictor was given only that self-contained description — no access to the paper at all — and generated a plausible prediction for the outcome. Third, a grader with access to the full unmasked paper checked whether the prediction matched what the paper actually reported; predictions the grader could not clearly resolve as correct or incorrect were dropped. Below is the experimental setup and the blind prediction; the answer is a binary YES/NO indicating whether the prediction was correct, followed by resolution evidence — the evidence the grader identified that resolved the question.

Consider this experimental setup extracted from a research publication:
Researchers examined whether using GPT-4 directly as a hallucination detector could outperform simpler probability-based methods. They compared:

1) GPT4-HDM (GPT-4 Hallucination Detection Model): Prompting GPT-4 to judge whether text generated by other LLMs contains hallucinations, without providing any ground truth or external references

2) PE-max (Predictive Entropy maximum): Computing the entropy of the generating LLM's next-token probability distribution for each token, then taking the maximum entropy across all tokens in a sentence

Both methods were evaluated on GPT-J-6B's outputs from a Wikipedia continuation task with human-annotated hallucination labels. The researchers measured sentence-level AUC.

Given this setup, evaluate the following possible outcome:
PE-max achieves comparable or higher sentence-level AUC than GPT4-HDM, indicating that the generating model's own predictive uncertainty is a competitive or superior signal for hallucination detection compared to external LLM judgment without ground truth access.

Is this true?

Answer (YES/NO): NO